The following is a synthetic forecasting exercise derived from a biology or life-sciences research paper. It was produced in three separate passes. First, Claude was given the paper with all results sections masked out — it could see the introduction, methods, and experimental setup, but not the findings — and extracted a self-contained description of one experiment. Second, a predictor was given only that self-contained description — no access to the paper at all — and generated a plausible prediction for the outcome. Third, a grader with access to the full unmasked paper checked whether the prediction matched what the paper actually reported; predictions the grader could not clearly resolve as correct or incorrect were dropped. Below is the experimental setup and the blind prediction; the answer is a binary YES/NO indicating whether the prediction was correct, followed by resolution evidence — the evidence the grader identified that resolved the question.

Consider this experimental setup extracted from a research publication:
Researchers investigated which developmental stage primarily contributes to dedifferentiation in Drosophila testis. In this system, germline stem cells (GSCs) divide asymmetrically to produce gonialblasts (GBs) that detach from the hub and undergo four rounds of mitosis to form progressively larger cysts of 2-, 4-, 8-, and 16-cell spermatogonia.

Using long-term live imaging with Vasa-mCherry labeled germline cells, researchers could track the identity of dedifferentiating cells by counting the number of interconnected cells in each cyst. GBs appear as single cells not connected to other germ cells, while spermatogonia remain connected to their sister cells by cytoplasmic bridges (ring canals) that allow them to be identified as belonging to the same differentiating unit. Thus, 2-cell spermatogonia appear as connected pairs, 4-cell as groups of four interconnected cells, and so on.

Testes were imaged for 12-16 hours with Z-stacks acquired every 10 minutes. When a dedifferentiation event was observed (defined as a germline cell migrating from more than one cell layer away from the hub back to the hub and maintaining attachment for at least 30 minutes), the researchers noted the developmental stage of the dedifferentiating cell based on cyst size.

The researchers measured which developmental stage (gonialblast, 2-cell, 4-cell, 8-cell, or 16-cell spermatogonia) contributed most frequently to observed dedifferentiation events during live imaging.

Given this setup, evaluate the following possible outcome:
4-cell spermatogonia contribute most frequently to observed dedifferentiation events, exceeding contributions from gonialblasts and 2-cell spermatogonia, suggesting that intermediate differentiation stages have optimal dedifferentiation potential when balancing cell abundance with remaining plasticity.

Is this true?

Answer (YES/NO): NO